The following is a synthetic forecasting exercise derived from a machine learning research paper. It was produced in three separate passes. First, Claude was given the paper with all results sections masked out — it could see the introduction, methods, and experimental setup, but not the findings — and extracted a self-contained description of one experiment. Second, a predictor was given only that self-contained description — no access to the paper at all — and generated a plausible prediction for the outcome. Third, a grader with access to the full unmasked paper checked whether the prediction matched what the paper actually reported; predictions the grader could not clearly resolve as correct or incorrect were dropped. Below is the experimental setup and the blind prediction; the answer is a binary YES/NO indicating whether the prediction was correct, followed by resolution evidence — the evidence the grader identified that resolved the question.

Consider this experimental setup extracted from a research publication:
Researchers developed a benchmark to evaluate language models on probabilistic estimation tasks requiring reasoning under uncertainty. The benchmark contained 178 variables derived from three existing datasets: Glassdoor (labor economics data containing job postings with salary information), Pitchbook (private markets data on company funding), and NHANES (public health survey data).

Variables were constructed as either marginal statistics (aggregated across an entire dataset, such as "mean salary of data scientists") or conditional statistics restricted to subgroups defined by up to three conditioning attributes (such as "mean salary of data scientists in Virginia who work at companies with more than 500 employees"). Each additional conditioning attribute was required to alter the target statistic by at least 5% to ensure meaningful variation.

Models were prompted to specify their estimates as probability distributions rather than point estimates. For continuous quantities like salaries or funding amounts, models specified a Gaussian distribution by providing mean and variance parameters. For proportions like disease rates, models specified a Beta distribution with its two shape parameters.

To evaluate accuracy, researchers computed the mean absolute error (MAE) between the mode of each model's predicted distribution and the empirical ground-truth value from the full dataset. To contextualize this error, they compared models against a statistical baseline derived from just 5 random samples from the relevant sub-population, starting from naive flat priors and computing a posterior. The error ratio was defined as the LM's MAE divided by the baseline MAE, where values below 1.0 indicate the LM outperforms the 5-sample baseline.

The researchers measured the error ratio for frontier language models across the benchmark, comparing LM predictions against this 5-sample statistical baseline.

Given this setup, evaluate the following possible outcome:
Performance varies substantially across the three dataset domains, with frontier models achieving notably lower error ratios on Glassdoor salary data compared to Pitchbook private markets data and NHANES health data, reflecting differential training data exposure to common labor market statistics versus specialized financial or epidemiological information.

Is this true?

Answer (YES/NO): NO